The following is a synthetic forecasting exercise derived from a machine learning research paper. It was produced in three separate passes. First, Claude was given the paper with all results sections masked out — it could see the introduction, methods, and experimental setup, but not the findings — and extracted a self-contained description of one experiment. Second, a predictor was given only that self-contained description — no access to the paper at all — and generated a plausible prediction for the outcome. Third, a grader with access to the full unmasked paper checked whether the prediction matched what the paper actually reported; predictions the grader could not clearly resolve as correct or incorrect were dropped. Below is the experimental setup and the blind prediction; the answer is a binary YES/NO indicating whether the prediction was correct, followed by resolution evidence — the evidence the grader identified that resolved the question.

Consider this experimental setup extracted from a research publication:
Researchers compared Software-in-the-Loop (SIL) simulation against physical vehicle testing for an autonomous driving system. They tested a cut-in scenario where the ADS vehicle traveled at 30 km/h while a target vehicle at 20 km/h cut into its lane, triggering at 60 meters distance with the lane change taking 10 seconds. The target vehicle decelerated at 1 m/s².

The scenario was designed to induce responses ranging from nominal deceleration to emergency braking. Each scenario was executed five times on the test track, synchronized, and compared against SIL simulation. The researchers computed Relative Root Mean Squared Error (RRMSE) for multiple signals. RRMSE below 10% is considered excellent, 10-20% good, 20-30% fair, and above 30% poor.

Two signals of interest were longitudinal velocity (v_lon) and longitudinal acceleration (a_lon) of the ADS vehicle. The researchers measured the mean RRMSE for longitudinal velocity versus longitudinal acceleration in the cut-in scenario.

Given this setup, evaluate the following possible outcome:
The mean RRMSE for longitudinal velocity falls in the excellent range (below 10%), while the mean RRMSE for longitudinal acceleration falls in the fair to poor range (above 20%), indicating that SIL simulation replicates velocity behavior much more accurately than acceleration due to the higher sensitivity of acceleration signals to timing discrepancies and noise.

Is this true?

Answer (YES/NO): YES